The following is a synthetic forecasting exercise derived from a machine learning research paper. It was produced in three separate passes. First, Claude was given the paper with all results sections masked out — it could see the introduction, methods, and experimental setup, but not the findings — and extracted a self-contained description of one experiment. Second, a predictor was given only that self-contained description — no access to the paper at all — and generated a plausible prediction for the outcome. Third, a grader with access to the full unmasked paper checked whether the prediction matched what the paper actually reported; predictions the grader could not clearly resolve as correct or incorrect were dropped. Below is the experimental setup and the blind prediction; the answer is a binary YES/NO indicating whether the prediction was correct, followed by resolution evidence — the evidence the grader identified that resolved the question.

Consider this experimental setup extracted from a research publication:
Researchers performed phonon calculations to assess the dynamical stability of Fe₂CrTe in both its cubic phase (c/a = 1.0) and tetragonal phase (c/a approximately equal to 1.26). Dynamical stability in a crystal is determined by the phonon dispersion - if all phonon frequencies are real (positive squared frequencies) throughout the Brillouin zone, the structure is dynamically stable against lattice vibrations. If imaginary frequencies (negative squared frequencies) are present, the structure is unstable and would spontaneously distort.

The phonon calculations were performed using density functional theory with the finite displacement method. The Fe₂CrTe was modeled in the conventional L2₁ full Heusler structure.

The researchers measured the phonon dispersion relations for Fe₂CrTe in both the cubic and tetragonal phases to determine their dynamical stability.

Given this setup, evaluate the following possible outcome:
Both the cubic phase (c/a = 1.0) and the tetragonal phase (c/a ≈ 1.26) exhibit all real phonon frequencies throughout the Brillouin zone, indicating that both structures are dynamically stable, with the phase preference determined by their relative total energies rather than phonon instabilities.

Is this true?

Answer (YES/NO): YES